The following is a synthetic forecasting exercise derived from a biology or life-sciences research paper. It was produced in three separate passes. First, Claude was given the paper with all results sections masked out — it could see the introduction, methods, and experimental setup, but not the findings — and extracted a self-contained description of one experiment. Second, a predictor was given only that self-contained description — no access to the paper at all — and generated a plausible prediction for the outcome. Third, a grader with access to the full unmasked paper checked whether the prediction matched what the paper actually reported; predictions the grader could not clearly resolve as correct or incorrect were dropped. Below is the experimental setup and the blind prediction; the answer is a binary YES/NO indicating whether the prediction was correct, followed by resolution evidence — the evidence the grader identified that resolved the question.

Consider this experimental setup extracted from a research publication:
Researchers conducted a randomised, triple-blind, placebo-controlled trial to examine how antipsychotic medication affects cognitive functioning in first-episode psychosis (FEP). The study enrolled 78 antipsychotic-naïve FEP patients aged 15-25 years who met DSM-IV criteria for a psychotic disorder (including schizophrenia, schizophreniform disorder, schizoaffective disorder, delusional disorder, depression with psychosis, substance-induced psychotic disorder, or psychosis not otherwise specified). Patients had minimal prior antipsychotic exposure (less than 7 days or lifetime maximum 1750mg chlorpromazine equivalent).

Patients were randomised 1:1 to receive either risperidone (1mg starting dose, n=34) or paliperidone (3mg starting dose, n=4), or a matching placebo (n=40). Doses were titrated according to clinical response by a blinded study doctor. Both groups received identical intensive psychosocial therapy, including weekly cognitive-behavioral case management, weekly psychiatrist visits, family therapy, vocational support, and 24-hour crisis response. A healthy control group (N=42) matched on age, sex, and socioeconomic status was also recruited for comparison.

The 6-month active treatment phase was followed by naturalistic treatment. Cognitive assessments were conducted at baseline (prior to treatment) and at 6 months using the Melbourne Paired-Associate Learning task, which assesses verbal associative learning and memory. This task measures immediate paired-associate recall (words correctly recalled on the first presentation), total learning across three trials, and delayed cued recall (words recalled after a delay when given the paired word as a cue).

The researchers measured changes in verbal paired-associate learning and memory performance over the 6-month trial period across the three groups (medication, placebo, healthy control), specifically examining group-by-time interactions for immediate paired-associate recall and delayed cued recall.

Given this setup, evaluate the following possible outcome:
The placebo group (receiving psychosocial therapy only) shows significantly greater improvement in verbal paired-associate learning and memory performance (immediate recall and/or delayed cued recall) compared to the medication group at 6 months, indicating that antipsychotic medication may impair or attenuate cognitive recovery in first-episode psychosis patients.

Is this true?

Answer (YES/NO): YES